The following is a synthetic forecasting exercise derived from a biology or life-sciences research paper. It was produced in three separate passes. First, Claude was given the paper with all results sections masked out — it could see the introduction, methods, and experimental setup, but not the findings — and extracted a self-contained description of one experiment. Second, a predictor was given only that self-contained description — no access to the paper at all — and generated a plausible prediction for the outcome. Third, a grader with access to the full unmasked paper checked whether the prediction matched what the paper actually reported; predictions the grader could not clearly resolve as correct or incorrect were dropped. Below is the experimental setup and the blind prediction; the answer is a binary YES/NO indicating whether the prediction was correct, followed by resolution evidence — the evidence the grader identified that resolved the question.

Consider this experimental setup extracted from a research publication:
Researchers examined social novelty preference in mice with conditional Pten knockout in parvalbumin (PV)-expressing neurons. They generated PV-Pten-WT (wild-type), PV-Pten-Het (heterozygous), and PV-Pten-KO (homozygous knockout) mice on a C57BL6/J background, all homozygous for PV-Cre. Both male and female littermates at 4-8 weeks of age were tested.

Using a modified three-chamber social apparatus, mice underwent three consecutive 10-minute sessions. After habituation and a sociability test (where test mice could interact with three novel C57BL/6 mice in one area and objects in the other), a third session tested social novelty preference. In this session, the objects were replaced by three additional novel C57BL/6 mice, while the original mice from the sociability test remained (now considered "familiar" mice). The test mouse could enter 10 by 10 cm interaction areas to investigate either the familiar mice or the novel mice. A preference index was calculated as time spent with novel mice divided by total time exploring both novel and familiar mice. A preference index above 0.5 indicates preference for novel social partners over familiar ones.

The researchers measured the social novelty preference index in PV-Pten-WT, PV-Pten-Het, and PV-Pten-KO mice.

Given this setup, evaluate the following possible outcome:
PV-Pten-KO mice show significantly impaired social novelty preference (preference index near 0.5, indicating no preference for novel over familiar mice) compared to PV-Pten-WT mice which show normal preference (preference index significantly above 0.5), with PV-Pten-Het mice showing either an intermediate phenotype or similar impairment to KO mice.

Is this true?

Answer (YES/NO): YES